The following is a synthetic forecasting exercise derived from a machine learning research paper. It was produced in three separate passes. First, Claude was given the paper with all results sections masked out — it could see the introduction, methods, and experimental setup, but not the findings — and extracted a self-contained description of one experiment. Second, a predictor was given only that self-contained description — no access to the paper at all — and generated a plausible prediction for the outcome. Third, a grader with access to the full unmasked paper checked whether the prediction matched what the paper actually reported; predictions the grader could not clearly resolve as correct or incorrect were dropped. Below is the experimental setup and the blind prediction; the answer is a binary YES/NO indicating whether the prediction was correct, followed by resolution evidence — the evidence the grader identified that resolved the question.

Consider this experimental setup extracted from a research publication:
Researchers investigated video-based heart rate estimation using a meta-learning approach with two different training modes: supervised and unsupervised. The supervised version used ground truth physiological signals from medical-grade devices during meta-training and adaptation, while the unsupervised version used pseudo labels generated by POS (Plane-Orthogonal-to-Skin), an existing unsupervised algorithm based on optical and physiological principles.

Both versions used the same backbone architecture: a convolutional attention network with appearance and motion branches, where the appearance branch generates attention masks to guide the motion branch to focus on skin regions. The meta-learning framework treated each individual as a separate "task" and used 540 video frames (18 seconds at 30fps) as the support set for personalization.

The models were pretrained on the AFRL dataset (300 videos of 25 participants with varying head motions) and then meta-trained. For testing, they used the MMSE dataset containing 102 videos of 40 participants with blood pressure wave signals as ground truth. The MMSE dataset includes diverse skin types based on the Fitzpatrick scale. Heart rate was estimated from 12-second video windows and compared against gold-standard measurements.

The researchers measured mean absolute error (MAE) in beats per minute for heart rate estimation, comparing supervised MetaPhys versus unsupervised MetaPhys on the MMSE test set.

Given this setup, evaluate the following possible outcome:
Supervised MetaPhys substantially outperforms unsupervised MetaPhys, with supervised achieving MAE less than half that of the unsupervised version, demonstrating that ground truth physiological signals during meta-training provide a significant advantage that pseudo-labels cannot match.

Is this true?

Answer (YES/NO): NO